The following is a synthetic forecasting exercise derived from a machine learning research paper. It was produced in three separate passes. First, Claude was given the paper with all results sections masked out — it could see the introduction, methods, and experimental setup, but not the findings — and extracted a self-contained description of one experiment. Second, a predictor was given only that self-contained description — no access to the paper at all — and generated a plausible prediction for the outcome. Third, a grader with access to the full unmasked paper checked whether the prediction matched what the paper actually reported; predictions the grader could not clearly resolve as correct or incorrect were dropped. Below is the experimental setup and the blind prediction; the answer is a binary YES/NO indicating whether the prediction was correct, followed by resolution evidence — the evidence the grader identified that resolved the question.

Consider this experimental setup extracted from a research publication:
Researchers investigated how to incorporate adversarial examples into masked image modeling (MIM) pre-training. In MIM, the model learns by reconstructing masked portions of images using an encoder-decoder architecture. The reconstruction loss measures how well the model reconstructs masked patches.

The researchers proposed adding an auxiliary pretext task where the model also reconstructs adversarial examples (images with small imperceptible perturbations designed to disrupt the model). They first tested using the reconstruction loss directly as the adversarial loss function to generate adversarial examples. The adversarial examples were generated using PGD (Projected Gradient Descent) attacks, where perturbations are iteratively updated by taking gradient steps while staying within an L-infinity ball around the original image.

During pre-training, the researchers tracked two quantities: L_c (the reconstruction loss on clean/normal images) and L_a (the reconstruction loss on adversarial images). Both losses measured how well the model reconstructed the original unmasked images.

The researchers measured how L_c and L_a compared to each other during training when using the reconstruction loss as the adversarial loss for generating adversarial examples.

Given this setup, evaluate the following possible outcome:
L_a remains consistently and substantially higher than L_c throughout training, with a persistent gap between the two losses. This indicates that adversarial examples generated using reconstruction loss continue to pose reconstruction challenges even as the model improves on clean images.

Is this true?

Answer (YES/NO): NO